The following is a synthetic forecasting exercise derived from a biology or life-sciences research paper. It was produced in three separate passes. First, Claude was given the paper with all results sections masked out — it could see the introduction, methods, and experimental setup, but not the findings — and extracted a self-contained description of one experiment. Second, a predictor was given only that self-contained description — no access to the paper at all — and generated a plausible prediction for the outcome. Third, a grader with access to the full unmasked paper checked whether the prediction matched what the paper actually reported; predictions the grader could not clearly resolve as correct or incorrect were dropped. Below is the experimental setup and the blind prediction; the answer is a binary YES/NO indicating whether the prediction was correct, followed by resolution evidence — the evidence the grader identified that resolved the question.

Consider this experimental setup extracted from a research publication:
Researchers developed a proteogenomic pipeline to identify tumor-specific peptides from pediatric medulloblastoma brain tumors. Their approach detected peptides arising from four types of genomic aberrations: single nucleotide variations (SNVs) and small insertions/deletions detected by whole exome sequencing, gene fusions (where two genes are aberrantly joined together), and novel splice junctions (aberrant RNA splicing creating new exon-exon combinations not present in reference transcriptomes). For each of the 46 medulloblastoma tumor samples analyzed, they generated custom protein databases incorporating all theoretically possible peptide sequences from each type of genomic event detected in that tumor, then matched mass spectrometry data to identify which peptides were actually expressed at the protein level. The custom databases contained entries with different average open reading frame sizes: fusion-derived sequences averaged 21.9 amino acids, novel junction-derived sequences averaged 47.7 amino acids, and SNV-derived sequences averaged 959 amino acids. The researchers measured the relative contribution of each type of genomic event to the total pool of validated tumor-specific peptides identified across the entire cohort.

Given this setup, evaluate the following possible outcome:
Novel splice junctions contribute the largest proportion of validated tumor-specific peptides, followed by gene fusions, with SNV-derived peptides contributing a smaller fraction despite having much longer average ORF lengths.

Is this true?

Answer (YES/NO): NO